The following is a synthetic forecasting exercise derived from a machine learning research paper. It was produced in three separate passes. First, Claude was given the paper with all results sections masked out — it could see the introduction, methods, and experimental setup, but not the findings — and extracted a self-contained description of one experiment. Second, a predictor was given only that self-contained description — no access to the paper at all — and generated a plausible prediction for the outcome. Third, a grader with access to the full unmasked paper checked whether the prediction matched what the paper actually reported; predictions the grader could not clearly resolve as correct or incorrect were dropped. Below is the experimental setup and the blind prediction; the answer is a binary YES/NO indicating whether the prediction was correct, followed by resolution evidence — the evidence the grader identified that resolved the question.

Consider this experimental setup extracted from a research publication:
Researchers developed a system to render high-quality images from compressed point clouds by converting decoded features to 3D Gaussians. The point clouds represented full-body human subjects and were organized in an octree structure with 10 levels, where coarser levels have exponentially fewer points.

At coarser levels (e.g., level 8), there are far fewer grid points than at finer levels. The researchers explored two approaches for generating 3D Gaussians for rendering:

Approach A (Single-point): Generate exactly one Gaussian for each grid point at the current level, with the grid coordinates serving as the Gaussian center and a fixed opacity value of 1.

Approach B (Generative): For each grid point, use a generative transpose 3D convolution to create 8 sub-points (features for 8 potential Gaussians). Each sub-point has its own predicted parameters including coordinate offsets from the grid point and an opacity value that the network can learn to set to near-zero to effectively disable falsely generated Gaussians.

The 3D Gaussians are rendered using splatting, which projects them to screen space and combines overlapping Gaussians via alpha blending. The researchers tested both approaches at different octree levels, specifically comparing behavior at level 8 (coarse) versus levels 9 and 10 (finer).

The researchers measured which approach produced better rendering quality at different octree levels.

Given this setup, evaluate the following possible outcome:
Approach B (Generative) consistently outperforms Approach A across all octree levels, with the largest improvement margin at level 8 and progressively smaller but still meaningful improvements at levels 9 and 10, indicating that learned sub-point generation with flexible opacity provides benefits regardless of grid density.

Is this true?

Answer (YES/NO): NO